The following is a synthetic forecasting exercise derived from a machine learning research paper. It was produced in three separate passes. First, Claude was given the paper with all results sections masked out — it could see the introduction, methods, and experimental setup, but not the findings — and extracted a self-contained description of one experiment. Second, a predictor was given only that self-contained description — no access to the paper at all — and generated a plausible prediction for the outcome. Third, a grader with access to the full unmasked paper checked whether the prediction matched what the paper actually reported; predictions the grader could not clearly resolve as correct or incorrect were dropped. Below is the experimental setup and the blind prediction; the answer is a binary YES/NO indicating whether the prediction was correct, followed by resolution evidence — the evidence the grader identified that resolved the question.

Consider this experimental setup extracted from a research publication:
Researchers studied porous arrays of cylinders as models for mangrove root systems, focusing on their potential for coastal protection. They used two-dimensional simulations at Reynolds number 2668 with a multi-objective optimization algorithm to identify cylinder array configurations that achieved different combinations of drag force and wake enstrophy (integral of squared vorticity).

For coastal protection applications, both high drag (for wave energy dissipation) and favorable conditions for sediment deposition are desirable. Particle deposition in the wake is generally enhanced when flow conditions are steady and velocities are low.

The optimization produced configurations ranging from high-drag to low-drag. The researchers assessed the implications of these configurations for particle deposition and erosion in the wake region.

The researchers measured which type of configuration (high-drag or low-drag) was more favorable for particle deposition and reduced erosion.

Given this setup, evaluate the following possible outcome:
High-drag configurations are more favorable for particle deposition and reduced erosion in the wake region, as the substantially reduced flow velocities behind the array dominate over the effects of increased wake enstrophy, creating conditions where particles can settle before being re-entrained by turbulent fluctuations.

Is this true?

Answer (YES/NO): NO